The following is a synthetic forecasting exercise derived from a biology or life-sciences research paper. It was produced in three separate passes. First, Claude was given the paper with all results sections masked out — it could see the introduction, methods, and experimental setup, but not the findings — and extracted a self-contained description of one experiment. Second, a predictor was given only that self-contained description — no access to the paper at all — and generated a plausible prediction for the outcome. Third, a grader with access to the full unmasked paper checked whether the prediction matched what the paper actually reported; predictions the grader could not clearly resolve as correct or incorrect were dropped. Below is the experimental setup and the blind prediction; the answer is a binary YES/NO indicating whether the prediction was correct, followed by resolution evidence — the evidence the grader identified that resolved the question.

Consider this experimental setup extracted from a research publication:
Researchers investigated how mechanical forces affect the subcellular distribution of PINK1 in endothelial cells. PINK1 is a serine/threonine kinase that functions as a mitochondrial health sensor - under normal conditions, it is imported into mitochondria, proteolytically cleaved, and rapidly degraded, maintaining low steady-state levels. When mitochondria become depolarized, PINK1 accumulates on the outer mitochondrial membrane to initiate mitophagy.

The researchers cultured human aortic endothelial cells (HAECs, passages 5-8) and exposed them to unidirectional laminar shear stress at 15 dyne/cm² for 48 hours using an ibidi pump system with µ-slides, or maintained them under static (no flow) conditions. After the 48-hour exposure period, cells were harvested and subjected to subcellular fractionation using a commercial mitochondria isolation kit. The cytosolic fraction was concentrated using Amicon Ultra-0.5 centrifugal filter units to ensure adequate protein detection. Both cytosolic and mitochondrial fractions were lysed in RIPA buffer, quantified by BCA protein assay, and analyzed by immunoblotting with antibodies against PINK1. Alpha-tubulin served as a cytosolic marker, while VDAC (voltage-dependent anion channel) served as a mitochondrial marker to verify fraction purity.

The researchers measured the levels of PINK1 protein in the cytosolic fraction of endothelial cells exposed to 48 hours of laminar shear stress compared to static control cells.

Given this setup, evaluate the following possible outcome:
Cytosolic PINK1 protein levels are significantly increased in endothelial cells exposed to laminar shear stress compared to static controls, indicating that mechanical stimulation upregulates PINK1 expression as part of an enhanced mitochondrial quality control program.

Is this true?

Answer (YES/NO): YES